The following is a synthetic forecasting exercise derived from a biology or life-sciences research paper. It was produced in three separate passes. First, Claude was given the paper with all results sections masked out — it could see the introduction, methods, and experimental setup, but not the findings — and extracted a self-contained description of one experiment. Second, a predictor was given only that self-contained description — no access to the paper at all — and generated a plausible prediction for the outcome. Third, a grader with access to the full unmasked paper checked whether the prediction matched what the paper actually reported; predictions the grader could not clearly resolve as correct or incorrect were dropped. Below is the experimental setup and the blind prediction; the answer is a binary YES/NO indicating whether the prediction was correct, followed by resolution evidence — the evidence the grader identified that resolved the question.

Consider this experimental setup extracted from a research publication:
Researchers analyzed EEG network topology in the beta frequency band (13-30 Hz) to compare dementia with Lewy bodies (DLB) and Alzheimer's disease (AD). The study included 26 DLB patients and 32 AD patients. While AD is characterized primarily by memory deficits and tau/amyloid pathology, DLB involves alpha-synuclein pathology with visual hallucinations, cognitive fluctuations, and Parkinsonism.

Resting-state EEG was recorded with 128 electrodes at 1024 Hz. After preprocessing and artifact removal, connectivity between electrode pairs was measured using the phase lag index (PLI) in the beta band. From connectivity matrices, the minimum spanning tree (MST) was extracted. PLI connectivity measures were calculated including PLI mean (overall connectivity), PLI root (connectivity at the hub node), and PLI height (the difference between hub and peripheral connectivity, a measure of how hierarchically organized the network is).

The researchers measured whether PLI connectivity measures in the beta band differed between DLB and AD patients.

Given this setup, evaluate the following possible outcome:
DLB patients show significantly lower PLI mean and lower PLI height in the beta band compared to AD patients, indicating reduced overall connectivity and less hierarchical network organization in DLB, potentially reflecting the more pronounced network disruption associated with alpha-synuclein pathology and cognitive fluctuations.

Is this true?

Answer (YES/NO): NO